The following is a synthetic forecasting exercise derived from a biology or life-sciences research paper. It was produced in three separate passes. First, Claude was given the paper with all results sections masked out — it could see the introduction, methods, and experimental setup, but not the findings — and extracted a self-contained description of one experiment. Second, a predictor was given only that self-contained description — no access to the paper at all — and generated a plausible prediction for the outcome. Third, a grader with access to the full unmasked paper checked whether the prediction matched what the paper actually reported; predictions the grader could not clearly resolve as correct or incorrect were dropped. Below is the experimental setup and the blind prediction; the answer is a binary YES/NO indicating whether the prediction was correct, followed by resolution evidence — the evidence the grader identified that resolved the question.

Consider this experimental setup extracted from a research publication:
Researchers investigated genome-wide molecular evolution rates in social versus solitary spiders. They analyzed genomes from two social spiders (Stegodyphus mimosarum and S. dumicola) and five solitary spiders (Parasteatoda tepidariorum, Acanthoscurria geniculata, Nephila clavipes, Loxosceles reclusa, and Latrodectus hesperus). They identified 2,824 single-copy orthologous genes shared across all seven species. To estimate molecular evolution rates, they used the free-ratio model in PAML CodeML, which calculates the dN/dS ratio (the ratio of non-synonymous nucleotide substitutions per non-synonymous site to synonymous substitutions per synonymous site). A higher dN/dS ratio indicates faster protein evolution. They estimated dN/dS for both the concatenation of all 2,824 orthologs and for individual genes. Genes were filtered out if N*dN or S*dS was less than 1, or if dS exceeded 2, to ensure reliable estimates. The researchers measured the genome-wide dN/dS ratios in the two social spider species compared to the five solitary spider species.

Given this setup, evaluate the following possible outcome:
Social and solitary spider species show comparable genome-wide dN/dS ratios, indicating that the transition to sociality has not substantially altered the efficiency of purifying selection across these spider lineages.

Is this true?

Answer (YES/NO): NO